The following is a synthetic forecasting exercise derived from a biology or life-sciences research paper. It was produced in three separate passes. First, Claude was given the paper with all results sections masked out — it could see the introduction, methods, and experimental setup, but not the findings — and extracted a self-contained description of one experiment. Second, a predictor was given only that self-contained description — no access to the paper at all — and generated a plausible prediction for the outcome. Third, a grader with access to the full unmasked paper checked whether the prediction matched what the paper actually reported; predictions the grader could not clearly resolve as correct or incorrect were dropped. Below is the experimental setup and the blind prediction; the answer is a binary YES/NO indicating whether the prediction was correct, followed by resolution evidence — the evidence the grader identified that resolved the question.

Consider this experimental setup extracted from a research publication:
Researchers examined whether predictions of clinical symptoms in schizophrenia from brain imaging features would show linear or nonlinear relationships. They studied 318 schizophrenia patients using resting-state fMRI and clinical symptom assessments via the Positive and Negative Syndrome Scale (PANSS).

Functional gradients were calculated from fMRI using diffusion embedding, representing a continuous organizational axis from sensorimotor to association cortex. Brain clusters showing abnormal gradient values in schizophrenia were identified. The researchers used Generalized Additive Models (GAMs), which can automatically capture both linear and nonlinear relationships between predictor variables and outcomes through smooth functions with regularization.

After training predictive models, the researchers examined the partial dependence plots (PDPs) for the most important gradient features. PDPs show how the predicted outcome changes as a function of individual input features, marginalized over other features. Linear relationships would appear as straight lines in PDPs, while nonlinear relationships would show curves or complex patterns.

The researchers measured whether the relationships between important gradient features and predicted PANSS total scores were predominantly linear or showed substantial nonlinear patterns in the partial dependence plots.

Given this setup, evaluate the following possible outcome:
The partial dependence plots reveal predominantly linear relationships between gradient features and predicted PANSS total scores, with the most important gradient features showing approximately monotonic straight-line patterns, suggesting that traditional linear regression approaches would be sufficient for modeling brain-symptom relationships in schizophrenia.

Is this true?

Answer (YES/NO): NO